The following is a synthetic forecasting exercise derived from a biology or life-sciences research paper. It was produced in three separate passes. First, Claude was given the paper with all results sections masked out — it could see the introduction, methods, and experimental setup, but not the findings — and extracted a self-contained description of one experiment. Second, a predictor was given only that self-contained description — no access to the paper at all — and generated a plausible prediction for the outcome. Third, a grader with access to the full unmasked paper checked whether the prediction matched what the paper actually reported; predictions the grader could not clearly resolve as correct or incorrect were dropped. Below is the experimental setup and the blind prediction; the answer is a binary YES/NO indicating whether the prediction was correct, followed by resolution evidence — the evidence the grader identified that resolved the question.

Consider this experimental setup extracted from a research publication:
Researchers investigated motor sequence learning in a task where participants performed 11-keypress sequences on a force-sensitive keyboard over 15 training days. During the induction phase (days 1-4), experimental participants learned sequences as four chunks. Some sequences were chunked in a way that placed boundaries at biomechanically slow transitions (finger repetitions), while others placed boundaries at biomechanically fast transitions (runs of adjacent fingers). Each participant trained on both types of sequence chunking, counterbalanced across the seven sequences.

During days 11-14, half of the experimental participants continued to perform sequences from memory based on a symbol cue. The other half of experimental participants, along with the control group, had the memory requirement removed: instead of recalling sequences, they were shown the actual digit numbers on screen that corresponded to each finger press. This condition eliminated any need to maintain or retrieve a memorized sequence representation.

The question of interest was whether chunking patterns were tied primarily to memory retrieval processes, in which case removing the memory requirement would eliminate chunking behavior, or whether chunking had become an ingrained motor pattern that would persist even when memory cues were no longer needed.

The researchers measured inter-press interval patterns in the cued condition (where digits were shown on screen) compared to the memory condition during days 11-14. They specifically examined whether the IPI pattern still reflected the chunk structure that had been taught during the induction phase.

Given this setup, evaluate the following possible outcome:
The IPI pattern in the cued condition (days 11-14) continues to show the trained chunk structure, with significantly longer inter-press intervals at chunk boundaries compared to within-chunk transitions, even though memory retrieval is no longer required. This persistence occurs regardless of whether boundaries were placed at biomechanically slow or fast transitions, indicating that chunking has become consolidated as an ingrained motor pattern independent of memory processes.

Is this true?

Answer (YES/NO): NO